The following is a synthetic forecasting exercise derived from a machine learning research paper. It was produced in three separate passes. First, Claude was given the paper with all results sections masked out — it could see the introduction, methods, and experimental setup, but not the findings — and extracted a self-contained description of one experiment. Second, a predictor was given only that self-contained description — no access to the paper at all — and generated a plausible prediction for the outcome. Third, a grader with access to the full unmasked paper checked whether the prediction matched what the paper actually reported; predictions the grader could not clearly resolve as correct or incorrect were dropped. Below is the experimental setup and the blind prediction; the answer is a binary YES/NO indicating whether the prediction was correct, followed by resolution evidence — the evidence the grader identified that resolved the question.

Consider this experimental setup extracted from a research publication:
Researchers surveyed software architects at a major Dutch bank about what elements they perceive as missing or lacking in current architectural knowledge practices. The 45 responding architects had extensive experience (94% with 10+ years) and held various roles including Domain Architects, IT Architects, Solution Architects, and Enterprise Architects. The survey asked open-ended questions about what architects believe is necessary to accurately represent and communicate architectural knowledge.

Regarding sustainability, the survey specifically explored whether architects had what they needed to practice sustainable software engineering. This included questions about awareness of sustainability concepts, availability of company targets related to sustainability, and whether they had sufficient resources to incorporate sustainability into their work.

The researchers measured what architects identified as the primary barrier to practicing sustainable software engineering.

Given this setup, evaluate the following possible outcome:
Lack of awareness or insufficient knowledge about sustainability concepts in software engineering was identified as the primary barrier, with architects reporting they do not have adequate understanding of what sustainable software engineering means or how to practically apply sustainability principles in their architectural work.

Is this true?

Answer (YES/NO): NO